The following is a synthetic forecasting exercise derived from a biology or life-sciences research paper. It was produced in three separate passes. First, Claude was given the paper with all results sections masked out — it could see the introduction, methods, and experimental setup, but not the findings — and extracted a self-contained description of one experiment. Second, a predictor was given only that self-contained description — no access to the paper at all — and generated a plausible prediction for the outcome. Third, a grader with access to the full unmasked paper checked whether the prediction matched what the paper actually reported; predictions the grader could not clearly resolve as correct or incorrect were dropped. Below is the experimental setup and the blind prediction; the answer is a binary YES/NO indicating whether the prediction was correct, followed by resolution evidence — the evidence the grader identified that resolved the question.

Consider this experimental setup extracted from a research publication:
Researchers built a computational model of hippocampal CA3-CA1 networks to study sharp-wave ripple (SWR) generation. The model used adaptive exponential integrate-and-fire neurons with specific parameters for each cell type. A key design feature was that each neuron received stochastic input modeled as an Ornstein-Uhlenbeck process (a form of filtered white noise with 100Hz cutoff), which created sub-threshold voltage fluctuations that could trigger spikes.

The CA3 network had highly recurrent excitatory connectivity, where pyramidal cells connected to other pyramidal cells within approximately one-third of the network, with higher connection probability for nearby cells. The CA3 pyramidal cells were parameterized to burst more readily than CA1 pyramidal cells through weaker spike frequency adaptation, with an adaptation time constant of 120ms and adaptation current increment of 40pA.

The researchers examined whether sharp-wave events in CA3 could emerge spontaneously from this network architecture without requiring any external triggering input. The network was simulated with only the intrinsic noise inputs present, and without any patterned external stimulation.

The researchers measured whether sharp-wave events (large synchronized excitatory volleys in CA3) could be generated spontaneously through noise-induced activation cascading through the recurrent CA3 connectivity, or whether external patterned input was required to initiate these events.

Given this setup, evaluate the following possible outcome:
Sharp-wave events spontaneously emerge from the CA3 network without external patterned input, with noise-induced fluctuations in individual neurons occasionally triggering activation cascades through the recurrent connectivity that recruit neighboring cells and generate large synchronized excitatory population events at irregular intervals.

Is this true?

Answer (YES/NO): YES